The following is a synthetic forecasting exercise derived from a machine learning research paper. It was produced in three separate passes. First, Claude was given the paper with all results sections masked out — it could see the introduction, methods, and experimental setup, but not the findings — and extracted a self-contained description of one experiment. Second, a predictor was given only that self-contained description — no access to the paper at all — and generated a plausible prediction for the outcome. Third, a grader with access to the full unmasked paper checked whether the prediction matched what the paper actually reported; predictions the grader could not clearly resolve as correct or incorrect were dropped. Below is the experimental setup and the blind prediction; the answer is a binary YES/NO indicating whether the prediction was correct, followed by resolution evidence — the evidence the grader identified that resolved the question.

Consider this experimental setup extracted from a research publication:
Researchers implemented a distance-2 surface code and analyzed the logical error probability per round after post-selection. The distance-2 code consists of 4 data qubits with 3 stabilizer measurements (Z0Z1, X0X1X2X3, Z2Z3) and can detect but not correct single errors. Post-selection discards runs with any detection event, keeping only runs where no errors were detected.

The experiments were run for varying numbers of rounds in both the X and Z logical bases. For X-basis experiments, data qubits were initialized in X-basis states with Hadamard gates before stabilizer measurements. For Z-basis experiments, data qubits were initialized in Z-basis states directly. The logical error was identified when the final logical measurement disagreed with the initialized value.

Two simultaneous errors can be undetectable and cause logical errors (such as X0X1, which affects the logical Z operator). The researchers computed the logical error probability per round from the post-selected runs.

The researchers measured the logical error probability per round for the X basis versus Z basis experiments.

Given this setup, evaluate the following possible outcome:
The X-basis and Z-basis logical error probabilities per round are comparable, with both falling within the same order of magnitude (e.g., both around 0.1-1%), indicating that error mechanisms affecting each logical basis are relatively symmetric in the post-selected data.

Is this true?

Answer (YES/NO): YES